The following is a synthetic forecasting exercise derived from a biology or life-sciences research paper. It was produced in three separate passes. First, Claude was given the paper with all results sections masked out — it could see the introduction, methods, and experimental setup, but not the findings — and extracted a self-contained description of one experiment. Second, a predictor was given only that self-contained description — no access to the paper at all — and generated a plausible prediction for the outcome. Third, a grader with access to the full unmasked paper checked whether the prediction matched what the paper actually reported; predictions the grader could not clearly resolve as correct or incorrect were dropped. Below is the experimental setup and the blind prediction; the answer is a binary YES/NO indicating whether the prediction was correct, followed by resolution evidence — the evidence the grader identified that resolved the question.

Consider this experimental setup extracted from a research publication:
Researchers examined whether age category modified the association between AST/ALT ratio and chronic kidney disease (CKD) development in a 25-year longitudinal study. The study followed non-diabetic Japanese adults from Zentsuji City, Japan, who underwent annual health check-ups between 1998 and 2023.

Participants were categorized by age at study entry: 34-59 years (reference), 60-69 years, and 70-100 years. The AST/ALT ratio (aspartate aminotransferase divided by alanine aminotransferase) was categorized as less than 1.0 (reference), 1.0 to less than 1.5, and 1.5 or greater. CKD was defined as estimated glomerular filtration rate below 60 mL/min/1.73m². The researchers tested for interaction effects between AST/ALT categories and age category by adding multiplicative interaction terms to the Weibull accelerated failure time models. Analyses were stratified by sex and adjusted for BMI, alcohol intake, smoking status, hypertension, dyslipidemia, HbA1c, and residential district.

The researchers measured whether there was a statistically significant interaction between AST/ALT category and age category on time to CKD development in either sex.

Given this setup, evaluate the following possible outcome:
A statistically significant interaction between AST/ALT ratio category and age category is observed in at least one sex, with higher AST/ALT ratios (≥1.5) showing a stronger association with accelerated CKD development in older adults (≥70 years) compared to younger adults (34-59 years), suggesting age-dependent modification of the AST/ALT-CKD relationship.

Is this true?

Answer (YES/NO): NO